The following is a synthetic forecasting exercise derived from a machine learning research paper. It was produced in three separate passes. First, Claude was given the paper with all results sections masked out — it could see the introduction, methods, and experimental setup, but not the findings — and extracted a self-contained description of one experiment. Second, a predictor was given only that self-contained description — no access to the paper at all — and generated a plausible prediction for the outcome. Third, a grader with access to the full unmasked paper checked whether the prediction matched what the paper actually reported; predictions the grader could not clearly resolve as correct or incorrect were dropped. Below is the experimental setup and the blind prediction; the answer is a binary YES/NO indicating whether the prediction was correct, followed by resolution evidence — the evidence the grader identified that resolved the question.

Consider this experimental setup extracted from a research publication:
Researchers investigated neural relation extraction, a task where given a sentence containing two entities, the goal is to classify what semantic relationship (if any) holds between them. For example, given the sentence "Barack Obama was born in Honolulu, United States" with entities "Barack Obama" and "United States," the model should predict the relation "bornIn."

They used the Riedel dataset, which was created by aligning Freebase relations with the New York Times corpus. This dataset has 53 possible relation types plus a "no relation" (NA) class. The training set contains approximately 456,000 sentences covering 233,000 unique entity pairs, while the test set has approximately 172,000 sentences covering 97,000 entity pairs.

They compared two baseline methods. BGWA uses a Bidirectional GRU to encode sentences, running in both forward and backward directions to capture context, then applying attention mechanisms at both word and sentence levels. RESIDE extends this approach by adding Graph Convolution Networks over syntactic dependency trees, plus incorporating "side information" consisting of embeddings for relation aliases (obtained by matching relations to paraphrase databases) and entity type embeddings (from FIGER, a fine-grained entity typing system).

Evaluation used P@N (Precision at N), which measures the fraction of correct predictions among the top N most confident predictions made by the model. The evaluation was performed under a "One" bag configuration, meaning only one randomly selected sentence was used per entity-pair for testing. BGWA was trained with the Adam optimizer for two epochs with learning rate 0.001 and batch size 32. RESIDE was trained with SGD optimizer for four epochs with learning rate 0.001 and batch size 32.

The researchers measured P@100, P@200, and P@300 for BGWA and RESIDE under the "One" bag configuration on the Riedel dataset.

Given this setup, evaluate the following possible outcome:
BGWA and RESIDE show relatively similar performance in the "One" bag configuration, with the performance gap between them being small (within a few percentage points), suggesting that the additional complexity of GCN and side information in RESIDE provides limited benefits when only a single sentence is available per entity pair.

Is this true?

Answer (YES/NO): NO